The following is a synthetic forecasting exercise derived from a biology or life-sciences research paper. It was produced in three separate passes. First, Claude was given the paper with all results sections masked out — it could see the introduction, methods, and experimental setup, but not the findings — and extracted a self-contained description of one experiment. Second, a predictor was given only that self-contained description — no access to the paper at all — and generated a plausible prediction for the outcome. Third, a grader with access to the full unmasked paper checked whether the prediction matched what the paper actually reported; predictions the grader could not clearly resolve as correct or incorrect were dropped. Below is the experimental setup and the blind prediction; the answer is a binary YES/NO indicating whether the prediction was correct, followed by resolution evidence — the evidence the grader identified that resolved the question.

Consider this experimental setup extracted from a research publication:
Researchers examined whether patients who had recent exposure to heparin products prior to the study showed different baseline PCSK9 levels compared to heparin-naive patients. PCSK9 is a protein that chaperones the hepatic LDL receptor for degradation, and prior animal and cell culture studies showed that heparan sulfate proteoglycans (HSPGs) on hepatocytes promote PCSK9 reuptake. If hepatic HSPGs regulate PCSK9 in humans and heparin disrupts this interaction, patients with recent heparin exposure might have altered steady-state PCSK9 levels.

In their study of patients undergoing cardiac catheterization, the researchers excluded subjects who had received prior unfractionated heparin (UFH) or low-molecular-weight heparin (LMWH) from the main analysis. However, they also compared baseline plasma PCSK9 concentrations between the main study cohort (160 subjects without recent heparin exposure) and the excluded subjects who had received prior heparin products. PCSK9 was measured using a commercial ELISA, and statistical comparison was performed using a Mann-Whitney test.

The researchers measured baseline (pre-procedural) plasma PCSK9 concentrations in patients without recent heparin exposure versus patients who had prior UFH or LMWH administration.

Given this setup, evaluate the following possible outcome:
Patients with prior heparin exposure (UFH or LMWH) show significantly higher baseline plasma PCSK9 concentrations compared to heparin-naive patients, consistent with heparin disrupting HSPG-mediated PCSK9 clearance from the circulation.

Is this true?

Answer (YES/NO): NO